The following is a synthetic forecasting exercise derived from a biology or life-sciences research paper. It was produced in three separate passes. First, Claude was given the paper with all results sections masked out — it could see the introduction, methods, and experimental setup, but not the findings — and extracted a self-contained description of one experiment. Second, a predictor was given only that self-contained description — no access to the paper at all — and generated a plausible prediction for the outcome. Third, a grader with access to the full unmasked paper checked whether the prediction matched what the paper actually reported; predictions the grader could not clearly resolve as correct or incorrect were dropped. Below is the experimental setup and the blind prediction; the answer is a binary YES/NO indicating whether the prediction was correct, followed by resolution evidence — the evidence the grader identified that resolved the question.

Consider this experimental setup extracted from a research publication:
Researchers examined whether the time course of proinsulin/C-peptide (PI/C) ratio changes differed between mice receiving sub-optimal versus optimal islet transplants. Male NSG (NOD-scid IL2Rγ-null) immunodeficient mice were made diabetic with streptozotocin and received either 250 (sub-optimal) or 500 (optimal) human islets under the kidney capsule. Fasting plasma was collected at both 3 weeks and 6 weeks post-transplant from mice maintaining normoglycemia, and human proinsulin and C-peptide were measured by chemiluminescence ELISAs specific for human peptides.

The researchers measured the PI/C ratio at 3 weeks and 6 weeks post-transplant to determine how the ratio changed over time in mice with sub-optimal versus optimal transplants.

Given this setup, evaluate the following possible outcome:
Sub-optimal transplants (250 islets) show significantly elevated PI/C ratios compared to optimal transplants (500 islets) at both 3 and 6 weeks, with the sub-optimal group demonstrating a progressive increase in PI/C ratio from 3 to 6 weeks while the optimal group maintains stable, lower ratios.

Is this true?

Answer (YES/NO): NO